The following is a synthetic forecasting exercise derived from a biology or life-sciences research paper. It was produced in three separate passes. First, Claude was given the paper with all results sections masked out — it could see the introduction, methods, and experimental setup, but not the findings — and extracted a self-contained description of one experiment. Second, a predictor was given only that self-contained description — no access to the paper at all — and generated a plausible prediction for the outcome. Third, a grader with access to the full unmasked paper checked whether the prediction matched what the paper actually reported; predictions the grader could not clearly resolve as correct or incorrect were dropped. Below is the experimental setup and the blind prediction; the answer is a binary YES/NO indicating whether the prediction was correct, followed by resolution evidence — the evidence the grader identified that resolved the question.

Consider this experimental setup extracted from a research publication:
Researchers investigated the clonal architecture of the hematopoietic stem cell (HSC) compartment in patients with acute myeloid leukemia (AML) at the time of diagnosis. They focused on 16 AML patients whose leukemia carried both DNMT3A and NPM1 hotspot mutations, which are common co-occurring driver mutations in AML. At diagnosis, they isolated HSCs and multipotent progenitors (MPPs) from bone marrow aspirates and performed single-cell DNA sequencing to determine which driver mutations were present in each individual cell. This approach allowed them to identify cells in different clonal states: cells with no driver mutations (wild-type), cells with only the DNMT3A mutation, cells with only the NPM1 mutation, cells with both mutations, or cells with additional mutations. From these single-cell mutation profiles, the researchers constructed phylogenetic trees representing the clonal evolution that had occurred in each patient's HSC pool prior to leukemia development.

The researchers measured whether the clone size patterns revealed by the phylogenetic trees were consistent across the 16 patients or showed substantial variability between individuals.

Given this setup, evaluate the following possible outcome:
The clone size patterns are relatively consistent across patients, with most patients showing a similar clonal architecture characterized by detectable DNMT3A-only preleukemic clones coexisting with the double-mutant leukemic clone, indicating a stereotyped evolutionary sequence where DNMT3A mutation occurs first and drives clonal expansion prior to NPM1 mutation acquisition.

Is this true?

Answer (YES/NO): NO